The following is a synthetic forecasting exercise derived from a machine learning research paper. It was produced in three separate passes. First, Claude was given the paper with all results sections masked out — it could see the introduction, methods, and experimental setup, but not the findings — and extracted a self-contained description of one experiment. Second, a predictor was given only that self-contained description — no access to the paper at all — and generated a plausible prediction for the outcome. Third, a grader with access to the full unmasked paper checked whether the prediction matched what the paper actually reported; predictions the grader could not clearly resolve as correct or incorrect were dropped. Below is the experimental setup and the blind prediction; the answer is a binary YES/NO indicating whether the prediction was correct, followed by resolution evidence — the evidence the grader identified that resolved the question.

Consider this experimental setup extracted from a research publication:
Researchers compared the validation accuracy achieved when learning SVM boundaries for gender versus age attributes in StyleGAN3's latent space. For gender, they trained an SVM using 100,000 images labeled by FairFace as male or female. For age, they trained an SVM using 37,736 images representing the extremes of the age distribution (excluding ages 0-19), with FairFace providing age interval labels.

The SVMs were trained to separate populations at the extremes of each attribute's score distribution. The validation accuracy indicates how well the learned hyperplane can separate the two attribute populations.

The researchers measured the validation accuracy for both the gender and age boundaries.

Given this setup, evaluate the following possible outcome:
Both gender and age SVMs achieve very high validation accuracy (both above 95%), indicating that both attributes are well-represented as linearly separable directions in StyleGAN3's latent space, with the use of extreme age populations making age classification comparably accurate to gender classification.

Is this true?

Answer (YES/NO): YES